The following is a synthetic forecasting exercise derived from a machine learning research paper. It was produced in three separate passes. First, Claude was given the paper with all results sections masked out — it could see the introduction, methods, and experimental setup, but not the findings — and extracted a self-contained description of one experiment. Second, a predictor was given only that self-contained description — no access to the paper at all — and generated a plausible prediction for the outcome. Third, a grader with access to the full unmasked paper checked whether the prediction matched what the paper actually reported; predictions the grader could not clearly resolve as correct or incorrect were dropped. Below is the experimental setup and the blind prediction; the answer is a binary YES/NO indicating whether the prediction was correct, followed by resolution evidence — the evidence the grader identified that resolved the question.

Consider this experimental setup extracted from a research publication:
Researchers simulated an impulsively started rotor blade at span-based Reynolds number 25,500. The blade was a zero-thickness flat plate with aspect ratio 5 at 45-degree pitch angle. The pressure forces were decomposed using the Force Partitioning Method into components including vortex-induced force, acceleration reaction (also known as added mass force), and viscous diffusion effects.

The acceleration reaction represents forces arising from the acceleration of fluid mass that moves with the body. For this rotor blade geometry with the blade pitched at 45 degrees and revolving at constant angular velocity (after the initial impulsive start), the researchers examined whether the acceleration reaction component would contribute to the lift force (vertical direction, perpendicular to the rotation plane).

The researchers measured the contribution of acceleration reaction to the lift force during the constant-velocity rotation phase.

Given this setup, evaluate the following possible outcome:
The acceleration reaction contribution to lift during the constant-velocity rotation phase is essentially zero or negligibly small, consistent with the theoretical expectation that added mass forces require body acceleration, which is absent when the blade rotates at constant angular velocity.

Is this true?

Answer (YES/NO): YES